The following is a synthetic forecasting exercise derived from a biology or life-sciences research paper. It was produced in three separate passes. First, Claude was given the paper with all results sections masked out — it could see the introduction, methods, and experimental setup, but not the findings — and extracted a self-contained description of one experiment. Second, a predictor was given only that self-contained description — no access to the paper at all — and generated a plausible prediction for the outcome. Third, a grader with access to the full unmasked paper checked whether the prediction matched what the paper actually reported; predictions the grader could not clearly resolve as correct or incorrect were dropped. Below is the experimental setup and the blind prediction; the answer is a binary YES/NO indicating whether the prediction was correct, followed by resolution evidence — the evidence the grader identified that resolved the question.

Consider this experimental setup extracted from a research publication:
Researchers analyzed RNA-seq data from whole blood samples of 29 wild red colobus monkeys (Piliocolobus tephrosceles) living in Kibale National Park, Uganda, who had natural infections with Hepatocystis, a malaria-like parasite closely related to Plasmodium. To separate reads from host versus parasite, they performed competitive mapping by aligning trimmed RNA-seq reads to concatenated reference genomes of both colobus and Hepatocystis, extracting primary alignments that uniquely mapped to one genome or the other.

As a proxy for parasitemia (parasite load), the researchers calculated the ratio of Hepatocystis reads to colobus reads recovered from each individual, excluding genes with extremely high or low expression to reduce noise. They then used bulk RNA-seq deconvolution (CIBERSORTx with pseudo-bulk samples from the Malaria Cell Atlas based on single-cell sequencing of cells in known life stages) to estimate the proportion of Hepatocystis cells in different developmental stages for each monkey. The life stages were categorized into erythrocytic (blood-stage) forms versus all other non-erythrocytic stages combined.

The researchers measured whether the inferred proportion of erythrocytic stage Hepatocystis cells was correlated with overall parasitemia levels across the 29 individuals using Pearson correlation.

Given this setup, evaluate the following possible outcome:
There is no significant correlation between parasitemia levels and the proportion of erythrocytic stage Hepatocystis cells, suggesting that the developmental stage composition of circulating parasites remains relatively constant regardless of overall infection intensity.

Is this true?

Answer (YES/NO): YES